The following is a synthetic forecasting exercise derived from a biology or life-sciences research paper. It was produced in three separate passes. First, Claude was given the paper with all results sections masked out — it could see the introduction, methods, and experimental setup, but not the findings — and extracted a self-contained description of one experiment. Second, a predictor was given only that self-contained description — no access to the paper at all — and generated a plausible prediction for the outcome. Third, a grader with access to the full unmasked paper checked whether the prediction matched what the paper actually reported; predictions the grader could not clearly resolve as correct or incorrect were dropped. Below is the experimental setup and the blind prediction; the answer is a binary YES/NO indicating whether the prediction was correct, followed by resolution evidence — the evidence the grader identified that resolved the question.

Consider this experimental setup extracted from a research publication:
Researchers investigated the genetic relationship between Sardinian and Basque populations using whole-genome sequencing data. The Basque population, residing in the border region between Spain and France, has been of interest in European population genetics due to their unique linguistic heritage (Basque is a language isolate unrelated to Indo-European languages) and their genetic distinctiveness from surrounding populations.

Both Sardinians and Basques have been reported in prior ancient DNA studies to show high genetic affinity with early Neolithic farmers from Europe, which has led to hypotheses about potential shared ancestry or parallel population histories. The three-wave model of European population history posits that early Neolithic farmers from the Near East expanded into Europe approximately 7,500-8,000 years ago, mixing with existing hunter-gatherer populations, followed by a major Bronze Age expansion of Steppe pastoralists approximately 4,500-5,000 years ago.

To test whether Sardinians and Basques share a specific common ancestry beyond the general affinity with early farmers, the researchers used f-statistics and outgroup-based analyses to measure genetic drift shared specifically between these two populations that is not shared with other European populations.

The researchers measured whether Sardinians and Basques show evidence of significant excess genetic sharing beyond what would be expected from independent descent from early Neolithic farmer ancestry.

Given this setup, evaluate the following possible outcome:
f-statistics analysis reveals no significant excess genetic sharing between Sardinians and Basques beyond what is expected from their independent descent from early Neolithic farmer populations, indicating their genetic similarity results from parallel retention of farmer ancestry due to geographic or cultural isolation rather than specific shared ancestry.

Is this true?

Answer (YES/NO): NO